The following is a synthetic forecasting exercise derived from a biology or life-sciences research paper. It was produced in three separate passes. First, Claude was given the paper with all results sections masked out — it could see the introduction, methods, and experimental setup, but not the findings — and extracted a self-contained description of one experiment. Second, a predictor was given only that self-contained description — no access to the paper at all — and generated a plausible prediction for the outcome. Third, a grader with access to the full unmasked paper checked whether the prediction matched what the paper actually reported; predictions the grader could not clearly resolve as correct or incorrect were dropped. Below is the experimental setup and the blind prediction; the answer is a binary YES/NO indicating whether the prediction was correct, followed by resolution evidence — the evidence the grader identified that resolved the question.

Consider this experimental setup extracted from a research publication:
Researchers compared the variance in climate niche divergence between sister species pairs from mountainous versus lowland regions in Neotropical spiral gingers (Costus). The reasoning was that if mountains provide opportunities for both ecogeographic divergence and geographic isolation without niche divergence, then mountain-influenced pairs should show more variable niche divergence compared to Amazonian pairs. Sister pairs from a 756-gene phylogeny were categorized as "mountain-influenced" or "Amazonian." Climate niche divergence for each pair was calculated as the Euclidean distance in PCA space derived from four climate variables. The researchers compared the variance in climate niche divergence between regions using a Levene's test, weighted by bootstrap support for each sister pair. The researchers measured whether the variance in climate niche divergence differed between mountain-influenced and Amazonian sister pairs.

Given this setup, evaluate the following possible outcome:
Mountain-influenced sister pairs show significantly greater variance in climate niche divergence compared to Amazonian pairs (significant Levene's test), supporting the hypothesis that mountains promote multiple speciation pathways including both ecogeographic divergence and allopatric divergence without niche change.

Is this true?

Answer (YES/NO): NO